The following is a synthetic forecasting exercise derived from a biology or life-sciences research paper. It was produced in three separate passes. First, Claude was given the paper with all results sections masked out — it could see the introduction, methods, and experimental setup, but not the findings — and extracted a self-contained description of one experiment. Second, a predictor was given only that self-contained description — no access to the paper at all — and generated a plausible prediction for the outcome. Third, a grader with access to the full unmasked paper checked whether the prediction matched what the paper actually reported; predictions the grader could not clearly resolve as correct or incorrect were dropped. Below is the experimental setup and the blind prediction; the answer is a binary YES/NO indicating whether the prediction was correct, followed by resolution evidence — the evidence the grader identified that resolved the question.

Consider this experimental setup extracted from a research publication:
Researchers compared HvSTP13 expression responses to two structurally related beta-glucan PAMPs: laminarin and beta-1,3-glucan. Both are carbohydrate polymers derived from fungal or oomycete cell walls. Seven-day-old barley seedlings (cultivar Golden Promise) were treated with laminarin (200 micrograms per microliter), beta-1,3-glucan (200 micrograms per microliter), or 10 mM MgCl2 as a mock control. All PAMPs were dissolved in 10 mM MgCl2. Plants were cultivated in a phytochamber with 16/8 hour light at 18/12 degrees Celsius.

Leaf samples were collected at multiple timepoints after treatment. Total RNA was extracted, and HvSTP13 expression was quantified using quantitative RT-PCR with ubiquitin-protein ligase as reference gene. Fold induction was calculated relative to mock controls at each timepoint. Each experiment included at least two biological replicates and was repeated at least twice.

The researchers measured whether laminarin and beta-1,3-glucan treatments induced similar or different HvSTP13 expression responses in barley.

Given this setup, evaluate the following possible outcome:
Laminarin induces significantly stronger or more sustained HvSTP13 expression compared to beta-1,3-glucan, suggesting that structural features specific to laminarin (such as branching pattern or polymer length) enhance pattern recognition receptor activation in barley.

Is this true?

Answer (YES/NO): NO